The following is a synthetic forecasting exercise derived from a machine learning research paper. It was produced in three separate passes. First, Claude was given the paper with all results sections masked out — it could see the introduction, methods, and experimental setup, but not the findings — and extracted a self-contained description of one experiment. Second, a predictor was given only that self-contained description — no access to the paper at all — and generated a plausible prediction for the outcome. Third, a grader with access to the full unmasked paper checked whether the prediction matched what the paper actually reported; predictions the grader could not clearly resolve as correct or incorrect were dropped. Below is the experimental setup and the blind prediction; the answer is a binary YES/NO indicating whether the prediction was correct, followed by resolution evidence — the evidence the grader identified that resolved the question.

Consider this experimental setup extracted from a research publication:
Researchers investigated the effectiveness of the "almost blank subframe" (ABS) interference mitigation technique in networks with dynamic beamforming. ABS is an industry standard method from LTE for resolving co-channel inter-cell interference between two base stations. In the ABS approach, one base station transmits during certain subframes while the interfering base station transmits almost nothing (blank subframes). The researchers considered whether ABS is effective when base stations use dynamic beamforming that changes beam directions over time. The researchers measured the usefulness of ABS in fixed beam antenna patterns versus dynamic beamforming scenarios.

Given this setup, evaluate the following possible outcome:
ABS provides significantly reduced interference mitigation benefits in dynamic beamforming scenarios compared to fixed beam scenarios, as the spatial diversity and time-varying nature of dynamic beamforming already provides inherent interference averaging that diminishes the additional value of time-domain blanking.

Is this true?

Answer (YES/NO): NO